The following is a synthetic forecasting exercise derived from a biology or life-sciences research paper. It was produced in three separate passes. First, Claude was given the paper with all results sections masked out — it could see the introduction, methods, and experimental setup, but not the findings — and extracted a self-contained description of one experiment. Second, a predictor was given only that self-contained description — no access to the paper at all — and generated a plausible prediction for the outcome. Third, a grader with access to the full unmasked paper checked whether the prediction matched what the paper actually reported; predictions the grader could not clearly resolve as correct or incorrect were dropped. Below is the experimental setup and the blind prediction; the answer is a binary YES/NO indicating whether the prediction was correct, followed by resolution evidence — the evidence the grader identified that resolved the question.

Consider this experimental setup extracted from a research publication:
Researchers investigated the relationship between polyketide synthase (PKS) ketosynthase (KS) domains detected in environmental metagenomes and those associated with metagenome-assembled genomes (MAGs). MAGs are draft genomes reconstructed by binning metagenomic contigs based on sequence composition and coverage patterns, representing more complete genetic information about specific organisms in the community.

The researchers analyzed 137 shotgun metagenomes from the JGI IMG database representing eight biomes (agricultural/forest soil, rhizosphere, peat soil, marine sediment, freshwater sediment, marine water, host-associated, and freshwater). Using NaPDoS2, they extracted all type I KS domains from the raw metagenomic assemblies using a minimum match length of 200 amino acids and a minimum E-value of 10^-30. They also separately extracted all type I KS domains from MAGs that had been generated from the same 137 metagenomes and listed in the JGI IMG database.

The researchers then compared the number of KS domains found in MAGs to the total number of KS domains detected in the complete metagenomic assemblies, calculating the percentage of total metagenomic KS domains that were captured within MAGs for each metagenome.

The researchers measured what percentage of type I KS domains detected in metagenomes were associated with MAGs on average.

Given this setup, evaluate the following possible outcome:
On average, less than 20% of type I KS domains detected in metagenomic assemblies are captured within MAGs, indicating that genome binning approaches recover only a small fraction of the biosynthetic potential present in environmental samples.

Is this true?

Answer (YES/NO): YES